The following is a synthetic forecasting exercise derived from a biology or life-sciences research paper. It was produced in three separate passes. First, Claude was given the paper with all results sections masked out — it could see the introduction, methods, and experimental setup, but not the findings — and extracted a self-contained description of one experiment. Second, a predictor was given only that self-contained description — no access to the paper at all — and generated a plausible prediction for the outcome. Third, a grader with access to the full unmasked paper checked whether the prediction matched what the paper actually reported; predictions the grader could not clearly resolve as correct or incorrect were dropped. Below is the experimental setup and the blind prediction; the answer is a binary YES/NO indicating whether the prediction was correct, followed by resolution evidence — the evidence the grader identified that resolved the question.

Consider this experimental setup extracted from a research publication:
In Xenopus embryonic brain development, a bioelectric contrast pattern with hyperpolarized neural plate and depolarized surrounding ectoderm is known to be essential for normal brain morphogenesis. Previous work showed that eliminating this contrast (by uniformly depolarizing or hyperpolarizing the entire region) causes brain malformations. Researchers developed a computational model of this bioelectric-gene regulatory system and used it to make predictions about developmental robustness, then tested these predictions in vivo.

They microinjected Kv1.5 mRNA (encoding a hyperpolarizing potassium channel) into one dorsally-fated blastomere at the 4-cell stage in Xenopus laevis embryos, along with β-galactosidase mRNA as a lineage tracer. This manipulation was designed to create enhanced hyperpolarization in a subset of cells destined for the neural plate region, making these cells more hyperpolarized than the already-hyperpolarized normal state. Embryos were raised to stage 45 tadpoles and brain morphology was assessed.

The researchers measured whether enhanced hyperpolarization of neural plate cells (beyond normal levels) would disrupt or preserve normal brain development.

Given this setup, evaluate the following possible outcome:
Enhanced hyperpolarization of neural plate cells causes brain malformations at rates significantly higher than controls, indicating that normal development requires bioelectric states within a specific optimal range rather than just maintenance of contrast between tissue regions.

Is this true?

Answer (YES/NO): NO